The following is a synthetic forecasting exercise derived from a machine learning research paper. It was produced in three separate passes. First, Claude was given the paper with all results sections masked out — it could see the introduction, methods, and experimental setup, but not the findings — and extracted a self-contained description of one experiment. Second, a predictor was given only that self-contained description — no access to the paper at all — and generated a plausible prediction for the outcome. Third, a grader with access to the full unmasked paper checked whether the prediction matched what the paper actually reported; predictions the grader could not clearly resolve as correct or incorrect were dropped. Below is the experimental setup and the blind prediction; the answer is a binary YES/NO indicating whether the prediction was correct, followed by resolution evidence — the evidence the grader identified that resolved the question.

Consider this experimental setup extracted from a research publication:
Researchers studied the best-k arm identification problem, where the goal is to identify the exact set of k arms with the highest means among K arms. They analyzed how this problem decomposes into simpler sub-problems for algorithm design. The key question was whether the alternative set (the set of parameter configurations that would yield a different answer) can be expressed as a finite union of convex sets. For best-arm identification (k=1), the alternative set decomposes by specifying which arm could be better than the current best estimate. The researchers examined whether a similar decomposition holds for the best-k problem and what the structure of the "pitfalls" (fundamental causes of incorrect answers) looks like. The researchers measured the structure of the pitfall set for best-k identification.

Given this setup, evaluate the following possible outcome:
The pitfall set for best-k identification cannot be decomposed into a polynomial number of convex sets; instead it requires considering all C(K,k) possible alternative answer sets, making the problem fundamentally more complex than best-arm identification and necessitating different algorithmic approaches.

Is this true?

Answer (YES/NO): NO